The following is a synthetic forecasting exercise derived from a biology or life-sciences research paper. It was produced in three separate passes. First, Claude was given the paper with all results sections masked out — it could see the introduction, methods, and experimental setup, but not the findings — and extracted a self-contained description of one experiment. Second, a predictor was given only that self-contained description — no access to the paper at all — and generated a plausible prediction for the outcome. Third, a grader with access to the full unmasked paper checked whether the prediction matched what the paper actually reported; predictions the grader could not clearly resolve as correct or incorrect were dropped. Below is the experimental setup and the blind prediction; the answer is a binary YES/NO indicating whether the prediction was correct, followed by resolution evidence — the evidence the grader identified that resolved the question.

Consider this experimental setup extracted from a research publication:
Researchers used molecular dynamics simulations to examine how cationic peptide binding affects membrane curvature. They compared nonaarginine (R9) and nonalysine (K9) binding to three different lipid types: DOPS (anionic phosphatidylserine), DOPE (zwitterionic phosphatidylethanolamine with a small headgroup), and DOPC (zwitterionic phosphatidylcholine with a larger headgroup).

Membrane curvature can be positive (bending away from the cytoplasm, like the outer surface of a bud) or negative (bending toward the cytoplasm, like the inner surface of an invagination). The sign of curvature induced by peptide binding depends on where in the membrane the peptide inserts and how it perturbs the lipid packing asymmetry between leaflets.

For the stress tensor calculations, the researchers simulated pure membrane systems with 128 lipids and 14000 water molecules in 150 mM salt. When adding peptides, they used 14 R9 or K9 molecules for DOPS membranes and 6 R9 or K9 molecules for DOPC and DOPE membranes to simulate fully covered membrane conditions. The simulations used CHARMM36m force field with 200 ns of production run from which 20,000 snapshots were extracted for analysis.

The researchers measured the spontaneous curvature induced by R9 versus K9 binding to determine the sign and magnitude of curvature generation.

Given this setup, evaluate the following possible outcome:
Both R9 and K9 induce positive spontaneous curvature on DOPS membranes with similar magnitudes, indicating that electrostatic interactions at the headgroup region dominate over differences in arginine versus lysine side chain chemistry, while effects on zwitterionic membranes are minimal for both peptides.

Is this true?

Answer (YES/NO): NO